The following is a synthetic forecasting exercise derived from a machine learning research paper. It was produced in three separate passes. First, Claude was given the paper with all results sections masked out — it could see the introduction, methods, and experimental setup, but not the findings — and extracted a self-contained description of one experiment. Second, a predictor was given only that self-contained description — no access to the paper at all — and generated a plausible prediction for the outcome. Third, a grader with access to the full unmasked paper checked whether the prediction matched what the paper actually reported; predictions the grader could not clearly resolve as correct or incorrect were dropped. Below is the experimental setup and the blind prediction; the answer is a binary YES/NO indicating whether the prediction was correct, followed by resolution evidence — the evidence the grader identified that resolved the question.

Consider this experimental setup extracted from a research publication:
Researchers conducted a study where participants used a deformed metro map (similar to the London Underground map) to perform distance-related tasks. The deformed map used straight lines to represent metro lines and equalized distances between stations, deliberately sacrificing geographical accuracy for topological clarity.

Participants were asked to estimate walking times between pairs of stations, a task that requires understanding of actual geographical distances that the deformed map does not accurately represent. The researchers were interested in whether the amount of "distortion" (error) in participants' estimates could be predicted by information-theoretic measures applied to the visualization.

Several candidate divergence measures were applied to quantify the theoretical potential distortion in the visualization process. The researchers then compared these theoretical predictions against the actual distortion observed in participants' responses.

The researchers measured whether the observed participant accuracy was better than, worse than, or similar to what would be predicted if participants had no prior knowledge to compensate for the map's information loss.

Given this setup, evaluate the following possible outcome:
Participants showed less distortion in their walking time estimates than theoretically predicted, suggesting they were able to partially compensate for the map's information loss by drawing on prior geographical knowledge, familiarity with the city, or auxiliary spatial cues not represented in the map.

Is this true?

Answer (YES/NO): YES